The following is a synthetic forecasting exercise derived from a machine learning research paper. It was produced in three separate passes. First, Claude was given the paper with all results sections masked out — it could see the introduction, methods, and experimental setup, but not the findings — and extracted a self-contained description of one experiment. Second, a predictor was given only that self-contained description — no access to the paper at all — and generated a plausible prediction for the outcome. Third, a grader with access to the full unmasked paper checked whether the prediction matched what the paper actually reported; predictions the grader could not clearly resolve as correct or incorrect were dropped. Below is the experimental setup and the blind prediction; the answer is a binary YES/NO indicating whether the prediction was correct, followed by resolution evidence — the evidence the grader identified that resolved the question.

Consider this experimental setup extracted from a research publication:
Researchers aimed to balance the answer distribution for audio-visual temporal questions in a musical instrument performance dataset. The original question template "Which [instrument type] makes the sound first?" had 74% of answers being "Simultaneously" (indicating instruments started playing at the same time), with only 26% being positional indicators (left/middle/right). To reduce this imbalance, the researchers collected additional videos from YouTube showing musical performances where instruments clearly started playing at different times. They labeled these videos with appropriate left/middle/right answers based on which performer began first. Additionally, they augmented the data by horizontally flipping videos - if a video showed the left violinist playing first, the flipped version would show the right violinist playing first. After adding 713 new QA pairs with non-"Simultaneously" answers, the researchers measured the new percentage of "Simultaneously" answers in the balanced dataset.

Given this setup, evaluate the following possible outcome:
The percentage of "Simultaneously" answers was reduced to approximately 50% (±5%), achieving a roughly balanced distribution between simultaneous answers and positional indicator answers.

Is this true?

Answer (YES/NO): NO